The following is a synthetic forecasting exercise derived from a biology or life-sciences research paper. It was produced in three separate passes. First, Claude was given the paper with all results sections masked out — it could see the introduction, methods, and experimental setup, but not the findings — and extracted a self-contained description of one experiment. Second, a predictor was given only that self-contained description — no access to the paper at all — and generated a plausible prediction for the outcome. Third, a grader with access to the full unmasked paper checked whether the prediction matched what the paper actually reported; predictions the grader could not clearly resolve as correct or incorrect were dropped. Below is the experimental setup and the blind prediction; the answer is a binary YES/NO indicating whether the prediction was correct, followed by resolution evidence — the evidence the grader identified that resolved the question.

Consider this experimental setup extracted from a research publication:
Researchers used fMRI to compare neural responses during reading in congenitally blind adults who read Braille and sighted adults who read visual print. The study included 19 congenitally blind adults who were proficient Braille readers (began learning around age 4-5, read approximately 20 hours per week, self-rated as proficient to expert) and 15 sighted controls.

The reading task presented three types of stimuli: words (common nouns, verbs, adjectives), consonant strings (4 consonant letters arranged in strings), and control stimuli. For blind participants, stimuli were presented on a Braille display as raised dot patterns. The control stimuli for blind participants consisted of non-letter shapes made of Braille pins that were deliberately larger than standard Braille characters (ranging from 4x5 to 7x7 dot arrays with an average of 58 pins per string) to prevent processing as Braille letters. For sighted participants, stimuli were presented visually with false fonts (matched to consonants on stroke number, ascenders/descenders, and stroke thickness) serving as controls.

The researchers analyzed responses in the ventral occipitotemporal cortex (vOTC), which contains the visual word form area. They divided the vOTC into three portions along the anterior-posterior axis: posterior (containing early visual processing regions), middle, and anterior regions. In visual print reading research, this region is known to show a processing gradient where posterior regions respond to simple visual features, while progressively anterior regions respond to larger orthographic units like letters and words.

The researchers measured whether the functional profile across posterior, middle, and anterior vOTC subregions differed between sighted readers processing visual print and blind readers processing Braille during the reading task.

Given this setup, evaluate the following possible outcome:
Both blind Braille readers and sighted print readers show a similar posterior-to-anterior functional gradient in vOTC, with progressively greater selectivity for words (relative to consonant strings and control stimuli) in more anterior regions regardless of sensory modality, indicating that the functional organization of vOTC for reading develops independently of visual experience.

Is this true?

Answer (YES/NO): NO